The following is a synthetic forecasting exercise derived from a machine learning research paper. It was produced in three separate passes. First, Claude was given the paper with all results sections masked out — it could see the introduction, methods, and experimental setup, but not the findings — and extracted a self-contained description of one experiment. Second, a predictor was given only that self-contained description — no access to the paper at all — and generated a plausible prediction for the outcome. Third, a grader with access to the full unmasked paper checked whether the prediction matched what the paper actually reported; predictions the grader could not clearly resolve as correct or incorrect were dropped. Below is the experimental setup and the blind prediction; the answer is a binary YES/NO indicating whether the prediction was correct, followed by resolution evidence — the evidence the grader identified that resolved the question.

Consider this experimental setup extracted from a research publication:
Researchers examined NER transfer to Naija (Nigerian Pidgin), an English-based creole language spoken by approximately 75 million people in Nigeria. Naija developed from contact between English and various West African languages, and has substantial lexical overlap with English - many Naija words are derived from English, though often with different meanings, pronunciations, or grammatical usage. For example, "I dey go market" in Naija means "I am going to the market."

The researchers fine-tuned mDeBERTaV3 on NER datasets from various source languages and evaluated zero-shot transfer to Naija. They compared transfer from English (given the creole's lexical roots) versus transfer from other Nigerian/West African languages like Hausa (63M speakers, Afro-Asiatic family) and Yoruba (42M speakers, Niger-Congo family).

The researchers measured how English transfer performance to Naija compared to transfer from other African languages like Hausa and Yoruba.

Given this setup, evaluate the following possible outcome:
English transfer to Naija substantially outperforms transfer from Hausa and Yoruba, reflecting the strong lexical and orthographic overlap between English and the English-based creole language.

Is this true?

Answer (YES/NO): NO